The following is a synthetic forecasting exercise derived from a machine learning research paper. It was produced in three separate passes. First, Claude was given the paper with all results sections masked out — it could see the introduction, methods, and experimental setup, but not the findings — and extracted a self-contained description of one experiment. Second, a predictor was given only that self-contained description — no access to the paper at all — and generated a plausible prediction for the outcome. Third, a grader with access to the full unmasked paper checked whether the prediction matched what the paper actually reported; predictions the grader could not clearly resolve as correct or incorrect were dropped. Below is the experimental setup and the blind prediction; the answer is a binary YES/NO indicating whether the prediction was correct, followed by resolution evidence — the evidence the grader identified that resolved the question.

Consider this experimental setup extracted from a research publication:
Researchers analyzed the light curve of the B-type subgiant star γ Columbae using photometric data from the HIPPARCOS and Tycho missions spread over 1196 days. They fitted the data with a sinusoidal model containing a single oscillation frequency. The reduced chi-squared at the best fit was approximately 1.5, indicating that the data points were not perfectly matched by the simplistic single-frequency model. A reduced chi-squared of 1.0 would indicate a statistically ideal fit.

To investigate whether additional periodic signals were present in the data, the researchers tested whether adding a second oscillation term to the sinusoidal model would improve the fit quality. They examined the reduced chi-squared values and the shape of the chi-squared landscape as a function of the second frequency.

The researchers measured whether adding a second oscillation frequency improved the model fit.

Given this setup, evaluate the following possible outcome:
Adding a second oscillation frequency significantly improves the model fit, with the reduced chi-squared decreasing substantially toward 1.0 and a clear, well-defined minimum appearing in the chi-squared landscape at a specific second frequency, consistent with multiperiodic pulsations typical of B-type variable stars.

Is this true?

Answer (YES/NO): NO